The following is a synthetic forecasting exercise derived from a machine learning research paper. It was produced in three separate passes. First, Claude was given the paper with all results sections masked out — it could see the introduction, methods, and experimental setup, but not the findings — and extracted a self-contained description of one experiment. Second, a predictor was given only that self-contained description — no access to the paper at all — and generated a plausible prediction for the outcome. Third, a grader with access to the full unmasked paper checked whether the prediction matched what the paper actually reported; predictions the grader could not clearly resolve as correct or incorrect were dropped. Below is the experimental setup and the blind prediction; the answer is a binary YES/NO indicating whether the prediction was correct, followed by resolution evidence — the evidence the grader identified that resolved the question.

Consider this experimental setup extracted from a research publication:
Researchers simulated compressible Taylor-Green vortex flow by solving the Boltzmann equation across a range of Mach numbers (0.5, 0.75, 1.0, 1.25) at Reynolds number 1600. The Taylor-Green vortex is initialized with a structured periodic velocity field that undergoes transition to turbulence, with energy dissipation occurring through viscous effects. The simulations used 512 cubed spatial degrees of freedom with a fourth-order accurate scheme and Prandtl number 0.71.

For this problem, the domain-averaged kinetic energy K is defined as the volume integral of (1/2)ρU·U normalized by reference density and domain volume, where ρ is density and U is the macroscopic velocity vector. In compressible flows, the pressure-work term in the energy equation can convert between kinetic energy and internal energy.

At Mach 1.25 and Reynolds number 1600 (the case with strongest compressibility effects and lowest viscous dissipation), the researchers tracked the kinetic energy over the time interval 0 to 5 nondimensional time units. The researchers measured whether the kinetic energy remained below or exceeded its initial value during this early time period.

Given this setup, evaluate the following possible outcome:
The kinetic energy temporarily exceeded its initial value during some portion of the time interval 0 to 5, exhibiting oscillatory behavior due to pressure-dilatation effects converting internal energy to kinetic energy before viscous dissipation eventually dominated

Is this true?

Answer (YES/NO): YES